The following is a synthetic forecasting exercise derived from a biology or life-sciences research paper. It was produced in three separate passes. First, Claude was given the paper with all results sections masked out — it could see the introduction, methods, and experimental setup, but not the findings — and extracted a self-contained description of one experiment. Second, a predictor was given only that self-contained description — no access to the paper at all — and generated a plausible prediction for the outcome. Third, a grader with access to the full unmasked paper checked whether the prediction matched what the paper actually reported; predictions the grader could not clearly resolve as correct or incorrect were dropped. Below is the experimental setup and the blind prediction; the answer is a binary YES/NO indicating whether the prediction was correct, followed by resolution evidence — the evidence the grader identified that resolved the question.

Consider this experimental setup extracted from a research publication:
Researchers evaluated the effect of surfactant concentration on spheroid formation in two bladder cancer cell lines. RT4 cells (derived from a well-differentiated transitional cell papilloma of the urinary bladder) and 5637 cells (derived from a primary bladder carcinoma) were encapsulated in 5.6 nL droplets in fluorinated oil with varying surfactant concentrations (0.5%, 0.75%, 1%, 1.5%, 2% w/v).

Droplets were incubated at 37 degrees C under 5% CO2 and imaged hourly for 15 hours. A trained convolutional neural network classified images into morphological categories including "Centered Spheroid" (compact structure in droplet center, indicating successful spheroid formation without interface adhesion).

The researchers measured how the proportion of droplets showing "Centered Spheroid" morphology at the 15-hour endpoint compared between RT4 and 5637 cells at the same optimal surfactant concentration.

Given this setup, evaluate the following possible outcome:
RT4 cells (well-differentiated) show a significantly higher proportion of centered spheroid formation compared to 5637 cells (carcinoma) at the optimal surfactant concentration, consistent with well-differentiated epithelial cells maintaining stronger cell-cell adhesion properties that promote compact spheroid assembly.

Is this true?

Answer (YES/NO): YES